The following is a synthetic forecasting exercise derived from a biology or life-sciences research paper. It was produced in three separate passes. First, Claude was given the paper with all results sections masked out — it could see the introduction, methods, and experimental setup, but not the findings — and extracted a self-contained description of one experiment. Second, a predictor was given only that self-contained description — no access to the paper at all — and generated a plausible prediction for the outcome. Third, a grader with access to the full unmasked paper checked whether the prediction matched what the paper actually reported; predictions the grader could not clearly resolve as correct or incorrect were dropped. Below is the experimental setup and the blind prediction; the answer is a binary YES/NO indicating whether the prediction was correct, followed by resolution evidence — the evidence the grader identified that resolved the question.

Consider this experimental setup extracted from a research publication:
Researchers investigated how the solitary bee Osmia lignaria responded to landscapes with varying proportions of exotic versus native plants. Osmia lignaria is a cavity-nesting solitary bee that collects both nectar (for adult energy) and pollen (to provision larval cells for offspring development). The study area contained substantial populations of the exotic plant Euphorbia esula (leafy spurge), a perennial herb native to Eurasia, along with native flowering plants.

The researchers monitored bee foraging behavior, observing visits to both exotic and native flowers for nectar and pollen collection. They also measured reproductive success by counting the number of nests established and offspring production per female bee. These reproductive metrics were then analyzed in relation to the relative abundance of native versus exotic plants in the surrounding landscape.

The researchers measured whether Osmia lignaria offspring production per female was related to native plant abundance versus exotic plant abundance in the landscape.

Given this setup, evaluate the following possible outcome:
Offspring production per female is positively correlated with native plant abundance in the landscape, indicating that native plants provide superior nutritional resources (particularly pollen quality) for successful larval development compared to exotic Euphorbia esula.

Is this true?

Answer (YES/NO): YES